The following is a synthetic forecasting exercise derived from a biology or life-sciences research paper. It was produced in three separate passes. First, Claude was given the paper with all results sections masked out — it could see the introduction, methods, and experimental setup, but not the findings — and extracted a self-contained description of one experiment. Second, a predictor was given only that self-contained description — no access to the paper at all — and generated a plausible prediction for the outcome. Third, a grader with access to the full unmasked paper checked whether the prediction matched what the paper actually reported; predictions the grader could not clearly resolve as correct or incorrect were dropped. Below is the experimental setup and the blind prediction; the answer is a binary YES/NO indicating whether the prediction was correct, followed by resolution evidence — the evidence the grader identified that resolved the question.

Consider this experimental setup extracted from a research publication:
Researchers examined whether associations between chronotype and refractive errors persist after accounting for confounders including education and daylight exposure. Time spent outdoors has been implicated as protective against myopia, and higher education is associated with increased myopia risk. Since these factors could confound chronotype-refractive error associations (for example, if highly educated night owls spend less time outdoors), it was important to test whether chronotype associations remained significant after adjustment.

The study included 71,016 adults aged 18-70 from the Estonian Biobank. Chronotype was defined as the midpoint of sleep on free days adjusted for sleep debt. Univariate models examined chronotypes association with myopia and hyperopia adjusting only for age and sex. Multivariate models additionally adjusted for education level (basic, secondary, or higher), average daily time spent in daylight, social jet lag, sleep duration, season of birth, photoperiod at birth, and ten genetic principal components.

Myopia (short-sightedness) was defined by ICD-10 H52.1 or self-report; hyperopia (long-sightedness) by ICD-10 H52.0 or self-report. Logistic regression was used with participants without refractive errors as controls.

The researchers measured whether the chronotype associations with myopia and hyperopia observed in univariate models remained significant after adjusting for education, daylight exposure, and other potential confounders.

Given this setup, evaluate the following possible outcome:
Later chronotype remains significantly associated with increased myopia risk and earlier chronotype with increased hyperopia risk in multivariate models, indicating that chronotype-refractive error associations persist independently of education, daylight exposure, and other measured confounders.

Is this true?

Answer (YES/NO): YES